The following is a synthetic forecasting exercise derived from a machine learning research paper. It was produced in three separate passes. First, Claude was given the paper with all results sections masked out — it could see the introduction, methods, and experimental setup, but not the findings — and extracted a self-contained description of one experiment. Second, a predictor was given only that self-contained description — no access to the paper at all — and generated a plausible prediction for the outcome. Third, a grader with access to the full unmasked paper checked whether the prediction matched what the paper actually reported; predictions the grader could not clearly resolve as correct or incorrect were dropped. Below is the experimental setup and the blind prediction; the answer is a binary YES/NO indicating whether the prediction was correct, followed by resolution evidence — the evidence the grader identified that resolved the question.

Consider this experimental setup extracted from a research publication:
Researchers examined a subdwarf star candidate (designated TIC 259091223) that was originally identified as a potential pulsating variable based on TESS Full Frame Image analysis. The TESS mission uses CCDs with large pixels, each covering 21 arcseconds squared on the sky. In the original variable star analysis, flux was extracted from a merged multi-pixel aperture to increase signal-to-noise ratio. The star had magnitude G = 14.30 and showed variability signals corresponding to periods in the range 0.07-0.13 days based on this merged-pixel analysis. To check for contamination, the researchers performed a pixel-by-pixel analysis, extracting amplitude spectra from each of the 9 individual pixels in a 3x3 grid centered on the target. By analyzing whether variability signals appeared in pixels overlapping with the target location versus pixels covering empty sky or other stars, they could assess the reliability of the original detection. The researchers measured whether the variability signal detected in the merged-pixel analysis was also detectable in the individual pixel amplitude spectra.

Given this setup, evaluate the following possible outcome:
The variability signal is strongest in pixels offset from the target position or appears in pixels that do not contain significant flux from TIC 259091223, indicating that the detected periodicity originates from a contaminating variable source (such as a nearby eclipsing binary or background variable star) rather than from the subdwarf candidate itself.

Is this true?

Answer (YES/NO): NO